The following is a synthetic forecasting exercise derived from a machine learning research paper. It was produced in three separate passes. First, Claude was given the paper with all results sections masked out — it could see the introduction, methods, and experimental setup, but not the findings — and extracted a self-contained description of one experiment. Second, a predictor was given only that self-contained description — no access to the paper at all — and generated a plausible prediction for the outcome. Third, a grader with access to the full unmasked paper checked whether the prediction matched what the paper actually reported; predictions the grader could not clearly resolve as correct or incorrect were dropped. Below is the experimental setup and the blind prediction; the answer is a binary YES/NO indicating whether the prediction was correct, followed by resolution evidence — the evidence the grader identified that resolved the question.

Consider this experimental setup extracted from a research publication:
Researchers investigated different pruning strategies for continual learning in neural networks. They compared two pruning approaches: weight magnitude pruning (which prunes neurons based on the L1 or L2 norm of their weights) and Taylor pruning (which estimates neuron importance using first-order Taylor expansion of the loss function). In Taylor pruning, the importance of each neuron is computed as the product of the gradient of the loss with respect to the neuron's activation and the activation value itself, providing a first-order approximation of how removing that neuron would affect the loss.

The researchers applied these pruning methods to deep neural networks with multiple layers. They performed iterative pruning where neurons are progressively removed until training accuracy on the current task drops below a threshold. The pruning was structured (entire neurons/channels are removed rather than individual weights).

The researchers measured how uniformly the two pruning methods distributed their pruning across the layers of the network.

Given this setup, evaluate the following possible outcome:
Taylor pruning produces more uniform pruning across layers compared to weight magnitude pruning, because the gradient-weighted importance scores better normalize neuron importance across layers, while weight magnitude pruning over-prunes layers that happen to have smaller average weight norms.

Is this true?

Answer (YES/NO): NO